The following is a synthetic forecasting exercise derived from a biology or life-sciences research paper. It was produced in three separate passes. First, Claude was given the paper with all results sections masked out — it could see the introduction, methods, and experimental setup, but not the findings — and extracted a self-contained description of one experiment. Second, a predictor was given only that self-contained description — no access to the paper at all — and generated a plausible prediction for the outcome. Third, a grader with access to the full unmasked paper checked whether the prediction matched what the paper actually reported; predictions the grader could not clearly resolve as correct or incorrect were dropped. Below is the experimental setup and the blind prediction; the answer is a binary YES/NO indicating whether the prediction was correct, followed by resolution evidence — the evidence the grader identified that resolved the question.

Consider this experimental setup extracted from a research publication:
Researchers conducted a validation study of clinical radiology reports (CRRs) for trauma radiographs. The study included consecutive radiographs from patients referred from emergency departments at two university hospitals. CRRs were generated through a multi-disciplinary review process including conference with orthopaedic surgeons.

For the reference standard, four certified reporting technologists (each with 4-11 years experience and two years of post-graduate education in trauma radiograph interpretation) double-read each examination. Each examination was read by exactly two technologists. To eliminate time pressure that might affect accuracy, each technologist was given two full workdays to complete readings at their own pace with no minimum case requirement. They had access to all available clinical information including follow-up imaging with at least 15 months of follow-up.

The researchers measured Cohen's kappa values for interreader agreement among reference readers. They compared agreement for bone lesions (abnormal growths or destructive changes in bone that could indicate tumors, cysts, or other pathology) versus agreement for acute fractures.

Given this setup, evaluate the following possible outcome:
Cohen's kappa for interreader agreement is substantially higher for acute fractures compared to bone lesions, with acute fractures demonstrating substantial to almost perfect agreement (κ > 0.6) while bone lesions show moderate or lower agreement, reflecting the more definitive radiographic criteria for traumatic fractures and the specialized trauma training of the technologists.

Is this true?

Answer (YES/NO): YES